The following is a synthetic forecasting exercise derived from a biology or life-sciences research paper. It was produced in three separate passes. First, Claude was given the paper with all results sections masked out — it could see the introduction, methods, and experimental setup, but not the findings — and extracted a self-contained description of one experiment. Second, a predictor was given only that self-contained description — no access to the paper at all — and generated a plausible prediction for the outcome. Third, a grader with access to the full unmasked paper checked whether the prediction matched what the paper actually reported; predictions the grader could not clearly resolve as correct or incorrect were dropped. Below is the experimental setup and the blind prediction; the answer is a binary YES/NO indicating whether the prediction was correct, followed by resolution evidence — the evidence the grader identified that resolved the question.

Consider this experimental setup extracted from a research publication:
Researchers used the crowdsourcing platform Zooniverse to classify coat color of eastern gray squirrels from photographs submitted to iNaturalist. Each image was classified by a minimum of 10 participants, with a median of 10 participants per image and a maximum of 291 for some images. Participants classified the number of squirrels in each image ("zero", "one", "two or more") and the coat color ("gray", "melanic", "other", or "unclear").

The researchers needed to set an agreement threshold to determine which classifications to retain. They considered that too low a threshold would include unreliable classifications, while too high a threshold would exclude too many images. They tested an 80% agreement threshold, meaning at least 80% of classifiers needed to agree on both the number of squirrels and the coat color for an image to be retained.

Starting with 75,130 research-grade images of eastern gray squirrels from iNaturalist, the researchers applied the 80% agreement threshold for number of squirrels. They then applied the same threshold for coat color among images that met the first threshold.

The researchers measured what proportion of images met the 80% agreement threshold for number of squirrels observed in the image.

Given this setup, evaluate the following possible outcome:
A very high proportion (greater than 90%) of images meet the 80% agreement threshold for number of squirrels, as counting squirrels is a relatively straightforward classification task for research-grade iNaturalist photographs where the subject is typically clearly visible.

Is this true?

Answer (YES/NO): YES